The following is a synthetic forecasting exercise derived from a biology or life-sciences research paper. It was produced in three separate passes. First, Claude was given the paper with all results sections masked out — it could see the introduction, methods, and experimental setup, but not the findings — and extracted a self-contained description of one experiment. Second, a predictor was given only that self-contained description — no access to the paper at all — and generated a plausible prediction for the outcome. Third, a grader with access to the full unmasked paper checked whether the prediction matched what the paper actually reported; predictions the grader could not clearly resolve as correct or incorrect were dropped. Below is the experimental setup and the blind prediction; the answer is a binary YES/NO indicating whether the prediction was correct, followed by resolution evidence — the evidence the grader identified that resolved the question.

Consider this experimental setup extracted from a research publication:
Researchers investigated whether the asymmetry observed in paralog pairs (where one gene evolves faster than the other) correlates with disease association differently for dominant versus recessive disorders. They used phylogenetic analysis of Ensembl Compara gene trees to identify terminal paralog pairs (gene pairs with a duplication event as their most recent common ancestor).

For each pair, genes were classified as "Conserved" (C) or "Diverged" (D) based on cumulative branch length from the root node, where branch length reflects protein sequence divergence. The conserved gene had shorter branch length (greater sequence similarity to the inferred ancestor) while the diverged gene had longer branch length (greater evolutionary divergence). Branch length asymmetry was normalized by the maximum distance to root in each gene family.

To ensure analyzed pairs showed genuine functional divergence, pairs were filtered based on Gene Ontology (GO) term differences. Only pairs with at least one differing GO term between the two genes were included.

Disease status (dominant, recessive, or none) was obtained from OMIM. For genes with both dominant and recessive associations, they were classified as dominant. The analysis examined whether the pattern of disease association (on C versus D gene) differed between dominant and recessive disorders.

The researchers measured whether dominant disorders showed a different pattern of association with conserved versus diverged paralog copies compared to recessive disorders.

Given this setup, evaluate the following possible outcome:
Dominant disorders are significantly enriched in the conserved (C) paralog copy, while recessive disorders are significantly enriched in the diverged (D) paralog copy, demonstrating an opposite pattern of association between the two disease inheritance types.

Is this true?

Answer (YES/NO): NO